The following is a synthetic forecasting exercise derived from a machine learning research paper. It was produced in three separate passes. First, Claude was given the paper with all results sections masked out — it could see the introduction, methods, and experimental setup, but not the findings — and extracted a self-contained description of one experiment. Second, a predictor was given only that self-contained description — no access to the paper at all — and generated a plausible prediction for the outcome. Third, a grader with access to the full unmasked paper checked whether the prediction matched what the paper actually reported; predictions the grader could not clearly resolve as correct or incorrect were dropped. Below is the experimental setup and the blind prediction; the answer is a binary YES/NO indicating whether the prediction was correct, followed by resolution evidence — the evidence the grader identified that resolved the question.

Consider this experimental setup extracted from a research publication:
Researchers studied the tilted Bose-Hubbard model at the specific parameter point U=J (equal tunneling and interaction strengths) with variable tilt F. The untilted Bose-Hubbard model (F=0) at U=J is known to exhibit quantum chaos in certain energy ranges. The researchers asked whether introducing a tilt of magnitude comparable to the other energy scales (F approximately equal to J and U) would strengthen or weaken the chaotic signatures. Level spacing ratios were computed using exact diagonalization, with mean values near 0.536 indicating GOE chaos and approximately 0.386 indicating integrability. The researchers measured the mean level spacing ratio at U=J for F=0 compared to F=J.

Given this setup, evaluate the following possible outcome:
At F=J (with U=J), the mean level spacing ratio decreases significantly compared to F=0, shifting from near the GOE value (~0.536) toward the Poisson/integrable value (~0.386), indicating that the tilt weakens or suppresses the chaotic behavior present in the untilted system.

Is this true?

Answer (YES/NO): NO